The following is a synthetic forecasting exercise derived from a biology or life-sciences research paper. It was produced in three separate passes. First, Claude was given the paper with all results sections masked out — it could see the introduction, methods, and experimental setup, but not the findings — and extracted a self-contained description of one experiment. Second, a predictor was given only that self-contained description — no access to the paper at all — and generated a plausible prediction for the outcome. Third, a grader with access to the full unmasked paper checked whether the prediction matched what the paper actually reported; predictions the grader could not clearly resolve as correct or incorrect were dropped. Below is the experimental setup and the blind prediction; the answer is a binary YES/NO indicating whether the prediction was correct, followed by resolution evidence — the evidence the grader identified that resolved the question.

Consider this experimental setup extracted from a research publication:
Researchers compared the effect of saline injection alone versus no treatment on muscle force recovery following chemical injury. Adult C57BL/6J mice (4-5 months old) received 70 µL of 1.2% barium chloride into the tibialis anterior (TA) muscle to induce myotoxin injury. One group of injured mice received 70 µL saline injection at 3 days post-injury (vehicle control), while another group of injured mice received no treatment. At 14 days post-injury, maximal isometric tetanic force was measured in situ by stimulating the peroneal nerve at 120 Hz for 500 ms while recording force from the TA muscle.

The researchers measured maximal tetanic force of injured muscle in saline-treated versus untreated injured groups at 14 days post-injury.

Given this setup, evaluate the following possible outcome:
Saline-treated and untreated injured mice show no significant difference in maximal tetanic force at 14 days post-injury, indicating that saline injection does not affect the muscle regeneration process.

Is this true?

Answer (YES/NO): YES